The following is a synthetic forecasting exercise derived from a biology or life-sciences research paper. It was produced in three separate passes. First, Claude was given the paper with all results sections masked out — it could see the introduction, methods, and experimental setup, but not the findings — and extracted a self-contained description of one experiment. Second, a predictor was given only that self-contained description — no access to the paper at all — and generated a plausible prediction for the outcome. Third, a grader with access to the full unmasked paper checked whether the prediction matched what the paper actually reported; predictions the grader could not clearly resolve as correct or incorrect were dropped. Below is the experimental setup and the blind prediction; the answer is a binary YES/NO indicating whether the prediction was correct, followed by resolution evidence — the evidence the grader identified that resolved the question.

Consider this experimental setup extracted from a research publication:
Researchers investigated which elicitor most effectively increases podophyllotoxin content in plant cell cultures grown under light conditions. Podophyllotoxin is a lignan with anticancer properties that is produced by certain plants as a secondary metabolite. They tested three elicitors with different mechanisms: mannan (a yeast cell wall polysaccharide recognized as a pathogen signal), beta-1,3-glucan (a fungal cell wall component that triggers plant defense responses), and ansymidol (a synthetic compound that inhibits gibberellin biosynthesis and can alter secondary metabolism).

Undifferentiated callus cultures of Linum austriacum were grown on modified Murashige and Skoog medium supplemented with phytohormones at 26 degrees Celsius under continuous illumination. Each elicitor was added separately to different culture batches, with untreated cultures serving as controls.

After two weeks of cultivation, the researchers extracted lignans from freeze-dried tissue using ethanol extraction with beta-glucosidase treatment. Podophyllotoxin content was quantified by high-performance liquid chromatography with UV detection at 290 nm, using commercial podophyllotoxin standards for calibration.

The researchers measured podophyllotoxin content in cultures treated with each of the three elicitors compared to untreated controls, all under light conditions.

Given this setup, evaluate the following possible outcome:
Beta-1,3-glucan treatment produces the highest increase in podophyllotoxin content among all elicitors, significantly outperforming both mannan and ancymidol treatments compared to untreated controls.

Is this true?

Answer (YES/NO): NO